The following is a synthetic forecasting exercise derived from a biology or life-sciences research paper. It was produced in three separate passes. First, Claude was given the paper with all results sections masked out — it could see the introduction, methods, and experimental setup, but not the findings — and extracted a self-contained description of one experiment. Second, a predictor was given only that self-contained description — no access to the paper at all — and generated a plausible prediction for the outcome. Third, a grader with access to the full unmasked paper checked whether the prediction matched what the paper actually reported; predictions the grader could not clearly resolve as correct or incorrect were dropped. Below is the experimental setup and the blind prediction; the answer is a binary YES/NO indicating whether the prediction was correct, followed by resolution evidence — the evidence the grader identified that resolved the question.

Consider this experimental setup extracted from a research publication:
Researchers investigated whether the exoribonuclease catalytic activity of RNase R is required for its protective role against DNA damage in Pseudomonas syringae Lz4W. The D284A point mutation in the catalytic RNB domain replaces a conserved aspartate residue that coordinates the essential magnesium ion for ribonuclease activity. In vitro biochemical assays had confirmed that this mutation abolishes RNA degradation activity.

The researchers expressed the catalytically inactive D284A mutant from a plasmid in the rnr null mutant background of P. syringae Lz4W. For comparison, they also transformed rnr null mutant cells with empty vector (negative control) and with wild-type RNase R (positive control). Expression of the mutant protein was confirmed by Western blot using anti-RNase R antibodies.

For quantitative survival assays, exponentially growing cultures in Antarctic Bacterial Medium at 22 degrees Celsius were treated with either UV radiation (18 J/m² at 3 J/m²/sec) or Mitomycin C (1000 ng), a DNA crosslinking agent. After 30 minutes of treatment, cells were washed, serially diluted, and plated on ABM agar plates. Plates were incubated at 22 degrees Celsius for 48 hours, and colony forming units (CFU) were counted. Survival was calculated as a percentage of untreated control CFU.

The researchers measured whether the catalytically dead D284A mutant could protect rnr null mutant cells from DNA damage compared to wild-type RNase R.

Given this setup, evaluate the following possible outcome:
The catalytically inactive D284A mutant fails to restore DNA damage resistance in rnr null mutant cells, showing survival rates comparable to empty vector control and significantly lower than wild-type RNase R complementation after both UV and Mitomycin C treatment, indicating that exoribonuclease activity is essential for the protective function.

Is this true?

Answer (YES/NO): NO